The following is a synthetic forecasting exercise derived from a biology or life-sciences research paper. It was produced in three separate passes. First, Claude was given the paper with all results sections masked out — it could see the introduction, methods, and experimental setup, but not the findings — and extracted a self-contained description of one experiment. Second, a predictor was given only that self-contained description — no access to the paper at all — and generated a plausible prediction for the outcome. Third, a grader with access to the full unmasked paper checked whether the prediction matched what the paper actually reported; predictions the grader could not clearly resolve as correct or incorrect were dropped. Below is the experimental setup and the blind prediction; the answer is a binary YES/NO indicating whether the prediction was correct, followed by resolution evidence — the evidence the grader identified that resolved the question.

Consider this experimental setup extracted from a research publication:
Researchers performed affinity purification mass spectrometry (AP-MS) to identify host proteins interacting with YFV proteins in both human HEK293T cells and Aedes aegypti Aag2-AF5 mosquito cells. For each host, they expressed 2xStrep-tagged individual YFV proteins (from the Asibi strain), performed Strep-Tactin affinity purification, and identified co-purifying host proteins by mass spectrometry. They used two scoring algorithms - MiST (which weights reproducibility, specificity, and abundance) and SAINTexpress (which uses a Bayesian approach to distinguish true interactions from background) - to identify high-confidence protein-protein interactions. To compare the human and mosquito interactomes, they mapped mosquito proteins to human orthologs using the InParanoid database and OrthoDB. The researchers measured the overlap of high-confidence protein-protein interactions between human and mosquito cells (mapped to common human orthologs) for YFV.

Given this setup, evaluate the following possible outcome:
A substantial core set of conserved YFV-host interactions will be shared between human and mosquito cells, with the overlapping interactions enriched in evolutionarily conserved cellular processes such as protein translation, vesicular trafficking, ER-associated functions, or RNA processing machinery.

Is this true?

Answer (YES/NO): NO